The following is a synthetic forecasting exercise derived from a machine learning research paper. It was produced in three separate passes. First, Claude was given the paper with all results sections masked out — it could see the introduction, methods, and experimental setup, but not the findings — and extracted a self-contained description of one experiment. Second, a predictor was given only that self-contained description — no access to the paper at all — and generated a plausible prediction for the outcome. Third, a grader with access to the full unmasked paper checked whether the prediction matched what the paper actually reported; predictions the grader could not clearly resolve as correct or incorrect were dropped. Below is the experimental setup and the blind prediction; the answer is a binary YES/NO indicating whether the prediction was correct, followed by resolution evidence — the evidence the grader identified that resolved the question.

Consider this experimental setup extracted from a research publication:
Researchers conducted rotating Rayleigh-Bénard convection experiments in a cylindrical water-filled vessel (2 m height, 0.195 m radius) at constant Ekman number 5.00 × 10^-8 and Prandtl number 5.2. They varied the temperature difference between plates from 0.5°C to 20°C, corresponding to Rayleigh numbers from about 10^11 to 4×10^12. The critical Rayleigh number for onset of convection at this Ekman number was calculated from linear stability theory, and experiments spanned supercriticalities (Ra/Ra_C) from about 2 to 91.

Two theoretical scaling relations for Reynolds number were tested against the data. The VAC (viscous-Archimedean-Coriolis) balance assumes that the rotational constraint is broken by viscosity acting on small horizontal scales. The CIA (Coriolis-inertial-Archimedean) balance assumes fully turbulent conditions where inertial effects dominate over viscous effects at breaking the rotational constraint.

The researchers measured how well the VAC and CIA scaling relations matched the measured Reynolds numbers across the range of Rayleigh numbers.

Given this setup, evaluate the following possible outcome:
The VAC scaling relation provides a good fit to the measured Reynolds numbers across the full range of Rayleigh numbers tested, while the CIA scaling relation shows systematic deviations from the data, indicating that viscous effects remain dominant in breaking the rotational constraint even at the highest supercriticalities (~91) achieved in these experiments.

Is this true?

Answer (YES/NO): NO